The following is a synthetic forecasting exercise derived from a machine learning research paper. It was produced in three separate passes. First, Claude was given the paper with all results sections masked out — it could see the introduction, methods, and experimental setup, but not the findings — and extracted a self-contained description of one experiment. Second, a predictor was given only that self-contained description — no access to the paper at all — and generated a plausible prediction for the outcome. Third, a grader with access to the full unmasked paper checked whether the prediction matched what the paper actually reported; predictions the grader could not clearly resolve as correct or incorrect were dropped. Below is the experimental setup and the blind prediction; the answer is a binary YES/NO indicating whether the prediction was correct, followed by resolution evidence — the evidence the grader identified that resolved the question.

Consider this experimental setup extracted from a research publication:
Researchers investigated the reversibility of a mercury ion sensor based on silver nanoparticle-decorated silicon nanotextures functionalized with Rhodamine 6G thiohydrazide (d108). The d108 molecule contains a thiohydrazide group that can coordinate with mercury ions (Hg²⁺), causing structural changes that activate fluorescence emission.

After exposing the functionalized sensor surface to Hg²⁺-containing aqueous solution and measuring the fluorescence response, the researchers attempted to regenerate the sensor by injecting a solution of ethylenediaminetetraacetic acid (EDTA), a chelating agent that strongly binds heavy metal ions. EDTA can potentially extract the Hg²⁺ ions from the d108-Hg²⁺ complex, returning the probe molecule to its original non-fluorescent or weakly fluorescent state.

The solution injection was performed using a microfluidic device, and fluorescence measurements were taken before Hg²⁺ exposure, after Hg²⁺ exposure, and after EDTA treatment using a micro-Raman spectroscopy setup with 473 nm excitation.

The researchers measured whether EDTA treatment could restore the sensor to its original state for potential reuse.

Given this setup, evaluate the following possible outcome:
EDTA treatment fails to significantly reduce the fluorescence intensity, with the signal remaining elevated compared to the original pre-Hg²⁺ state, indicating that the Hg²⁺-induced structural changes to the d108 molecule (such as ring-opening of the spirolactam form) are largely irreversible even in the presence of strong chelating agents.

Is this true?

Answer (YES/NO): NO